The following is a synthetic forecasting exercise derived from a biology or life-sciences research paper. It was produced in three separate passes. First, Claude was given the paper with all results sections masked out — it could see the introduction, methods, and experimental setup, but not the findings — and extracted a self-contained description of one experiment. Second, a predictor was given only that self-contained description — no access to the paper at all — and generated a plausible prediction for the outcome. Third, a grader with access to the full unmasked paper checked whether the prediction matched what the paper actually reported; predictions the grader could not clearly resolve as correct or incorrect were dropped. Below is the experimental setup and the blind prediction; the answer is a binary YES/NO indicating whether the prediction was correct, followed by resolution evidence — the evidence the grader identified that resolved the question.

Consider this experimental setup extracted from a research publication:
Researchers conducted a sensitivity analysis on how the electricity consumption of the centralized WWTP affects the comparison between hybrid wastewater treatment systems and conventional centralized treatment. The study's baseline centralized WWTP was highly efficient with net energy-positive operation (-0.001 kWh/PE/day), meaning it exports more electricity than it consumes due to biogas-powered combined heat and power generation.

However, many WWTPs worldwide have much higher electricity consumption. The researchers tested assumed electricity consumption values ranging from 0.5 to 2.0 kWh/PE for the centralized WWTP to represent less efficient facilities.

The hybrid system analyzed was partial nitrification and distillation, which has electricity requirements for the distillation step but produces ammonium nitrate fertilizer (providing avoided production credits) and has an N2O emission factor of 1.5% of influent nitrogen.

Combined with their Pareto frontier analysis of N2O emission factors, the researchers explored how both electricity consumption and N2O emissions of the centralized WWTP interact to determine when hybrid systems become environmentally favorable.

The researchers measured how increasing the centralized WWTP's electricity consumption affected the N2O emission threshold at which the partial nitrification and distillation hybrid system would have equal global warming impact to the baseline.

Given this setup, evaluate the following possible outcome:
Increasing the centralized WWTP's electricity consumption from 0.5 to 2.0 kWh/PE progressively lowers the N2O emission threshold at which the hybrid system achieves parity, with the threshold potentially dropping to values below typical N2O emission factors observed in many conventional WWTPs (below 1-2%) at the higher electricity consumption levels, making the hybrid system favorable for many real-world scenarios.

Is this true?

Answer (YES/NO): YES